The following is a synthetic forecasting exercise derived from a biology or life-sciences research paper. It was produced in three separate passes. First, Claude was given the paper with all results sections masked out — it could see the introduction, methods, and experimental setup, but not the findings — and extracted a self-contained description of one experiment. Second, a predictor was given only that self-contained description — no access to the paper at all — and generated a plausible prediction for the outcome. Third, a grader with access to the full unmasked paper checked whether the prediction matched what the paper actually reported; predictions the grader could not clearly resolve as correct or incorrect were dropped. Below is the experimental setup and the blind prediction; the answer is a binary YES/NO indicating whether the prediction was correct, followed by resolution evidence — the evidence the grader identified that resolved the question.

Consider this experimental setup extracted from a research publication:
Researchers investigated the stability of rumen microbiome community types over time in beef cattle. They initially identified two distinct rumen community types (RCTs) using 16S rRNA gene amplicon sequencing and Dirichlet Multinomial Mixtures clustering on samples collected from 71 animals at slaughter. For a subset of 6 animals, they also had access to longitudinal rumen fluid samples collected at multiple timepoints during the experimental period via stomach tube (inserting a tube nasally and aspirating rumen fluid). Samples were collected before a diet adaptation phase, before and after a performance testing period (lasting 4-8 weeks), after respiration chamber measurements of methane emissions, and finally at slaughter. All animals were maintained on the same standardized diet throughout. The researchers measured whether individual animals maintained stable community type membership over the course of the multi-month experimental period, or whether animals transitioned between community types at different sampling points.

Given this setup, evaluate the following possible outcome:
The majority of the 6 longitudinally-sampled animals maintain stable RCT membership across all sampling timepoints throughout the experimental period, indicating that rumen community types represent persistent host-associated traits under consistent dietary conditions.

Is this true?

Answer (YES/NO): YES